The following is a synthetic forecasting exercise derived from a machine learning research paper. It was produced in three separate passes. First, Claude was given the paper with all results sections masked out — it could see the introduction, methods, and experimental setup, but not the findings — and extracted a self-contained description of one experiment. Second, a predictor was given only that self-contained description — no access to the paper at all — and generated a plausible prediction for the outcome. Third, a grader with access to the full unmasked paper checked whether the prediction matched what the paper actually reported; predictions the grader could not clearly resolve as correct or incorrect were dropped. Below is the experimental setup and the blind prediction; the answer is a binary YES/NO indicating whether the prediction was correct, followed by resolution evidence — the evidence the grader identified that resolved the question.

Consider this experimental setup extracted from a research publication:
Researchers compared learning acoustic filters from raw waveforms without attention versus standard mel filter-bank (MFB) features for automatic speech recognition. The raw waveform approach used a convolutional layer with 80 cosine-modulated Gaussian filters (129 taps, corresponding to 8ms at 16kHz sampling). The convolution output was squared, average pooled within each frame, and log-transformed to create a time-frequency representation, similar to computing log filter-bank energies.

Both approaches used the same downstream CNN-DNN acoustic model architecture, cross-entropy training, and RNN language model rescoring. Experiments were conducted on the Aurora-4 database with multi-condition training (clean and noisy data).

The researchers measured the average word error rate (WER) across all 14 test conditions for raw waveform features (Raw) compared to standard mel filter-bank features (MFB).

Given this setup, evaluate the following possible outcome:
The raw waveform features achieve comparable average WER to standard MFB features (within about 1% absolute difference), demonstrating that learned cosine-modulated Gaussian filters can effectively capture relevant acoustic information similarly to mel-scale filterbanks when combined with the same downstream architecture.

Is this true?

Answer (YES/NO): YES